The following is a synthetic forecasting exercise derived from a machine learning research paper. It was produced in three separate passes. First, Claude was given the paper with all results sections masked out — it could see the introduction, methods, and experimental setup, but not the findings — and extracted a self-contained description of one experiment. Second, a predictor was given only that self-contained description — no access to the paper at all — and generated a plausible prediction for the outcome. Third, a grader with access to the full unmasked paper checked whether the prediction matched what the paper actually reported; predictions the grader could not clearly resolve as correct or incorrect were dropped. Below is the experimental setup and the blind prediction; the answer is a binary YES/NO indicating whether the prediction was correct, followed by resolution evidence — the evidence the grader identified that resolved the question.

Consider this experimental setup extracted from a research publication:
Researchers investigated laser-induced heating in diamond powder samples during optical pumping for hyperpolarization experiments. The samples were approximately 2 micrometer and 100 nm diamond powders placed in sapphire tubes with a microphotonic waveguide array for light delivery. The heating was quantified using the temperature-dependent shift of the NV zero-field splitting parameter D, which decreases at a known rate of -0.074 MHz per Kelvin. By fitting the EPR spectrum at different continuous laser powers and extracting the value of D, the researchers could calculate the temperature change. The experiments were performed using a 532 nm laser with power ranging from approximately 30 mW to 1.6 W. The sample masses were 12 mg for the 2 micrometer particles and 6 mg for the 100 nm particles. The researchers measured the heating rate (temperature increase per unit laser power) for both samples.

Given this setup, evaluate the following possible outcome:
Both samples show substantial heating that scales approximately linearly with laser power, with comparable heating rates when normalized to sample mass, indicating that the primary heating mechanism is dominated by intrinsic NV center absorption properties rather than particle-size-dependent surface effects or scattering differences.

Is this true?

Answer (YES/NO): NO